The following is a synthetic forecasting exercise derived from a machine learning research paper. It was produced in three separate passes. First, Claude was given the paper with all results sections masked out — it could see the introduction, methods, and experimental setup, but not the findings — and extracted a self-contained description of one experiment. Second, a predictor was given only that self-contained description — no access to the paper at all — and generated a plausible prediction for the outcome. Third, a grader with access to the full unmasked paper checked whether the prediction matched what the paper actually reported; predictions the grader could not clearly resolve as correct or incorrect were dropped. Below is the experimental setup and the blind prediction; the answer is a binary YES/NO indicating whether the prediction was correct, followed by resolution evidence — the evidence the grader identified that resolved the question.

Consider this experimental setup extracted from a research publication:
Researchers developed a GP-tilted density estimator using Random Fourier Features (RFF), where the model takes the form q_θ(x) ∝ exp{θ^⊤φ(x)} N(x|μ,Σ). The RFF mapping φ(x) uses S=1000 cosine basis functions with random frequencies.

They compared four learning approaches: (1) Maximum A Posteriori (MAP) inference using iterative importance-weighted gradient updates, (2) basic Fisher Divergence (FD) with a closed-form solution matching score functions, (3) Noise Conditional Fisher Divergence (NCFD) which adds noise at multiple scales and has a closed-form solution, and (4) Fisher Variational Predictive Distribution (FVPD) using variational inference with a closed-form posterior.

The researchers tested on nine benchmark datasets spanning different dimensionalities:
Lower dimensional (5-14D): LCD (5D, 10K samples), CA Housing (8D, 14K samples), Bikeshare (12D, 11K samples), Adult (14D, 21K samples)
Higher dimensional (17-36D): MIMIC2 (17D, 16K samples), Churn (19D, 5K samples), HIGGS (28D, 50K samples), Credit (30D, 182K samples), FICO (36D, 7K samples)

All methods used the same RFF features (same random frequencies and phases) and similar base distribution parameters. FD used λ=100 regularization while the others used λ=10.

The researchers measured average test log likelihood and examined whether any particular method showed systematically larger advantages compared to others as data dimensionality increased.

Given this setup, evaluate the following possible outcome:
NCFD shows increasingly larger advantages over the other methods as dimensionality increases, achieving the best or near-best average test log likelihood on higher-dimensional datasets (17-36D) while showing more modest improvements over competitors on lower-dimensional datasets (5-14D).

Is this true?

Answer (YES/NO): NO